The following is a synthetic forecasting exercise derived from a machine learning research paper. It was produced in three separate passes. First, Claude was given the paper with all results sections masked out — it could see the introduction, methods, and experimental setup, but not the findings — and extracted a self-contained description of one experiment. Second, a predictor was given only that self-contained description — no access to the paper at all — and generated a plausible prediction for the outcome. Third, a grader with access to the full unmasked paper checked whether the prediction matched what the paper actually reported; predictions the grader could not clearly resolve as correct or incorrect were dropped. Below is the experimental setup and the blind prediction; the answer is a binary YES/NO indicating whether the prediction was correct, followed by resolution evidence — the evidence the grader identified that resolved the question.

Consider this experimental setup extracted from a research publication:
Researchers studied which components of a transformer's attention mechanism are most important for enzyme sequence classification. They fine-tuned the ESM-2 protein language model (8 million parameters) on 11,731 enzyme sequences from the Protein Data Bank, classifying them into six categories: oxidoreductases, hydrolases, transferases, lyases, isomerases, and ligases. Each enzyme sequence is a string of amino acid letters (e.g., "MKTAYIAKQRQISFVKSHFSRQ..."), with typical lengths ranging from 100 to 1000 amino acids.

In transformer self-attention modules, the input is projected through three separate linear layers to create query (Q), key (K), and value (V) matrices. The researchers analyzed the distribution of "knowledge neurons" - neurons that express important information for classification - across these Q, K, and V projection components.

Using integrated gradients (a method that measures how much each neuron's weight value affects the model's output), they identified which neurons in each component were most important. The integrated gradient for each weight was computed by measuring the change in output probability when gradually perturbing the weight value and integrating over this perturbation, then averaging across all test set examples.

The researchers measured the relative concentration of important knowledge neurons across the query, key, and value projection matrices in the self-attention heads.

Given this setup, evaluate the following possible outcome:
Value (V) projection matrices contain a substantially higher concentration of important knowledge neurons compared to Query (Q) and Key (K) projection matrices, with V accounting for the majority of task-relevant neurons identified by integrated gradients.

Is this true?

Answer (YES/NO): NO